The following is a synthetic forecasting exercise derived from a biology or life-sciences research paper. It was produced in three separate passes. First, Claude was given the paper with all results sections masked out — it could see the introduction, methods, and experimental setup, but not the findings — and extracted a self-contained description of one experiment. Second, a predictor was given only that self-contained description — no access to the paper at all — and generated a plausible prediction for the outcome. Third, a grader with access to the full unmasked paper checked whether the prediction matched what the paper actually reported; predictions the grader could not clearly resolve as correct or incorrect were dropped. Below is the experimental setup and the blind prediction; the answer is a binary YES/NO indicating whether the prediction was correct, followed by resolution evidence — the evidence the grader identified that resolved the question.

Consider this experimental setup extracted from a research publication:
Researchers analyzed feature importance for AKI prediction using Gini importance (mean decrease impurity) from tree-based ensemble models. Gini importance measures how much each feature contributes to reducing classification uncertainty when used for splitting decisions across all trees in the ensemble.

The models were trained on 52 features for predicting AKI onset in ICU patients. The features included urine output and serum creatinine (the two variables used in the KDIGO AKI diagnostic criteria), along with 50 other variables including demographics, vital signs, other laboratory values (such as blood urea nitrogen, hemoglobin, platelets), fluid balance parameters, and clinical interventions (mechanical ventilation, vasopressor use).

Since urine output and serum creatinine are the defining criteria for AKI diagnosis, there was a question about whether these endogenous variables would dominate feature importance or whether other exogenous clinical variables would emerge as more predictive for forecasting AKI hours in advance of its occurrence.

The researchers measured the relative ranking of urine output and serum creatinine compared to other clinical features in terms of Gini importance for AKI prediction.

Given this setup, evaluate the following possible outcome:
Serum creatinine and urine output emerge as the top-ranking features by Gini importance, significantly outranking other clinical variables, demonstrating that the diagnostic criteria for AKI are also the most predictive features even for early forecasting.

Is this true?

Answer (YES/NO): NO